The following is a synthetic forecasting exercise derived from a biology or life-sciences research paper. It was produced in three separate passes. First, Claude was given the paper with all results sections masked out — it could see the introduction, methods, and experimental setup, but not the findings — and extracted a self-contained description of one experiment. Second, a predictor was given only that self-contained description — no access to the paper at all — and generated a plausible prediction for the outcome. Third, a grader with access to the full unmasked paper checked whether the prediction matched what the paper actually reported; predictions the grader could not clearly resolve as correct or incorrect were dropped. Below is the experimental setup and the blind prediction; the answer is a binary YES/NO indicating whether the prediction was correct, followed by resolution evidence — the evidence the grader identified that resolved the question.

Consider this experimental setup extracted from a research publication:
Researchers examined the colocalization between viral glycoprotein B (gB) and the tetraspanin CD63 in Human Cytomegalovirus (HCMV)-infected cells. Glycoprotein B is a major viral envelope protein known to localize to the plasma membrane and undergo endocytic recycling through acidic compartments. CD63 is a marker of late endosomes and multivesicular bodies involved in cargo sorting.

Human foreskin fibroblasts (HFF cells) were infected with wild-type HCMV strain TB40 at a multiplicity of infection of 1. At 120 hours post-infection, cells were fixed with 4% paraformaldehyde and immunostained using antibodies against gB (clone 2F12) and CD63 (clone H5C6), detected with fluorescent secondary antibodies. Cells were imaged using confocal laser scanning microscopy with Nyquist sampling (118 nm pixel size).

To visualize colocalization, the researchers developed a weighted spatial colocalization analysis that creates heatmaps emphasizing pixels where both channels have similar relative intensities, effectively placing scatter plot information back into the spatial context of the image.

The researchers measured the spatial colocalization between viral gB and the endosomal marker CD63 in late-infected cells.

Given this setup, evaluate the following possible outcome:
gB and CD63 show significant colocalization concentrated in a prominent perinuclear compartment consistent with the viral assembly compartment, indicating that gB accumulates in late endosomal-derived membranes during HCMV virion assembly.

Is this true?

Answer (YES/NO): YES